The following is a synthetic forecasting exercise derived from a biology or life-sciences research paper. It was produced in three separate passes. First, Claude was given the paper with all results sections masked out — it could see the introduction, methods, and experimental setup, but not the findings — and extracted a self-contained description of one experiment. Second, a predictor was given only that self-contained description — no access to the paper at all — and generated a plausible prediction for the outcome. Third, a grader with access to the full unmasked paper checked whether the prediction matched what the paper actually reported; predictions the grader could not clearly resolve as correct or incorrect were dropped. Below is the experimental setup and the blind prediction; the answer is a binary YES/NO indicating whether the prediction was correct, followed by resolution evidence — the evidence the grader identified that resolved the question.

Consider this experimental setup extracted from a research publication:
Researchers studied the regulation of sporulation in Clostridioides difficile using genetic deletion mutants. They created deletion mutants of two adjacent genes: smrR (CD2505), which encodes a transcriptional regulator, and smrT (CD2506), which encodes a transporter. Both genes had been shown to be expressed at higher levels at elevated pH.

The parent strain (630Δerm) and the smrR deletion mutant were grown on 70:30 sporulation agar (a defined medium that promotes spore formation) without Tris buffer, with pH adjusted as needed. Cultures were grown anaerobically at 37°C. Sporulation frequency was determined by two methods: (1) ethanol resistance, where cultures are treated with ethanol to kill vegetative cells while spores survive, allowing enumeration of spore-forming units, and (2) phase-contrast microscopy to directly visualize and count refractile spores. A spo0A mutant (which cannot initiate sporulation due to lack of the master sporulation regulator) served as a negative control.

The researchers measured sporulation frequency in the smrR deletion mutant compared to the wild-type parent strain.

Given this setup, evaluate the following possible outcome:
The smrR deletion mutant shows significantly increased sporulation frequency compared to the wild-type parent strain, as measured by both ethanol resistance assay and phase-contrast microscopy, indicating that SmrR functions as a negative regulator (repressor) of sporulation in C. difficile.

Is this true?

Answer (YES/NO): YES